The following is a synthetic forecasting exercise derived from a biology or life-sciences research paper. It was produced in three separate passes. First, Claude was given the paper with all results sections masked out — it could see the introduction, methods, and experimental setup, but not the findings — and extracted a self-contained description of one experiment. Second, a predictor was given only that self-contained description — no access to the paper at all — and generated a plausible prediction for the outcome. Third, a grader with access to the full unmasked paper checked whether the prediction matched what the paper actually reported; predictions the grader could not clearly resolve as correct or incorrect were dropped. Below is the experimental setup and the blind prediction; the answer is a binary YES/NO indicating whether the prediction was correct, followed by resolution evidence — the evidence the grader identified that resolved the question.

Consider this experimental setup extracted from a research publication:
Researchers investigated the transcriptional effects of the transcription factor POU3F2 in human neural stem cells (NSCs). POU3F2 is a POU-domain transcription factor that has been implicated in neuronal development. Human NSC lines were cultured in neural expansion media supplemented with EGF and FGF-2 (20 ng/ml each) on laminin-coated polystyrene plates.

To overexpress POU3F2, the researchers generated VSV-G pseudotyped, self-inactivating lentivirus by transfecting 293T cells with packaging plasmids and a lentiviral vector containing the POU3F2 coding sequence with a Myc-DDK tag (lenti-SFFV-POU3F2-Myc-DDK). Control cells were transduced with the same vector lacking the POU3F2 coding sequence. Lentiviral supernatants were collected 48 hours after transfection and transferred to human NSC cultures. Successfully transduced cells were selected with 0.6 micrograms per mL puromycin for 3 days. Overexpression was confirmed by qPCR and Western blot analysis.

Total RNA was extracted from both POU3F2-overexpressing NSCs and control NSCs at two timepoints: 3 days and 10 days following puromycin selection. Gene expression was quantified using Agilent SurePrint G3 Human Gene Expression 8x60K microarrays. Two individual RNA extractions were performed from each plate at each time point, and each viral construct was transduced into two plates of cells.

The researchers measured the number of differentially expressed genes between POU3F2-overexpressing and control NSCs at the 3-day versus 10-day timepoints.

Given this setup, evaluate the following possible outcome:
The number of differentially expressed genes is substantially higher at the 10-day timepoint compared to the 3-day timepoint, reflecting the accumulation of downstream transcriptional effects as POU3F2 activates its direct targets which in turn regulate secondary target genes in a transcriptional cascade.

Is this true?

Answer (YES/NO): NO